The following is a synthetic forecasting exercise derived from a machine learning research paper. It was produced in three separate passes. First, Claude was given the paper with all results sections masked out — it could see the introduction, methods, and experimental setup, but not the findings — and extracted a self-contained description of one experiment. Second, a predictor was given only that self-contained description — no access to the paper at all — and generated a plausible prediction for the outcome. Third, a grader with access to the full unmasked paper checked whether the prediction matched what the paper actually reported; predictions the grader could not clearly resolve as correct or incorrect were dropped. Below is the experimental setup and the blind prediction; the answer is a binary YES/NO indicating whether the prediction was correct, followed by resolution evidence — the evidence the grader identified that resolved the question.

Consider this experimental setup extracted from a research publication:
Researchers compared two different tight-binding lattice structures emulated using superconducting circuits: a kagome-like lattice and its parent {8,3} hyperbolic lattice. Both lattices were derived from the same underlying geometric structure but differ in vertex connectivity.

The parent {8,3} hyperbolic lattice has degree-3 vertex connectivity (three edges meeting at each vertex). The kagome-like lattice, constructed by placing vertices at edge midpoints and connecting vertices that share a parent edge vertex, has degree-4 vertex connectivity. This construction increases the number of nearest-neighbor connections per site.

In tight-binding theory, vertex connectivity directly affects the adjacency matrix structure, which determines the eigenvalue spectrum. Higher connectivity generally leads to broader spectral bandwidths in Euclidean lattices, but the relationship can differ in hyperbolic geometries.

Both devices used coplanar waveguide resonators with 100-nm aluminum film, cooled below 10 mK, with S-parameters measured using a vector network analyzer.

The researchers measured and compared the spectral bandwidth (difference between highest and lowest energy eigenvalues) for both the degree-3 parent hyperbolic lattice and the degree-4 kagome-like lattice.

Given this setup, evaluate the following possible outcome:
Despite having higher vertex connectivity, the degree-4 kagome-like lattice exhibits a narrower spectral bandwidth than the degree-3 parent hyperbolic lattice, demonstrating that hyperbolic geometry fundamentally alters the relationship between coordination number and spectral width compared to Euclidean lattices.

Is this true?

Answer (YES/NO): NO